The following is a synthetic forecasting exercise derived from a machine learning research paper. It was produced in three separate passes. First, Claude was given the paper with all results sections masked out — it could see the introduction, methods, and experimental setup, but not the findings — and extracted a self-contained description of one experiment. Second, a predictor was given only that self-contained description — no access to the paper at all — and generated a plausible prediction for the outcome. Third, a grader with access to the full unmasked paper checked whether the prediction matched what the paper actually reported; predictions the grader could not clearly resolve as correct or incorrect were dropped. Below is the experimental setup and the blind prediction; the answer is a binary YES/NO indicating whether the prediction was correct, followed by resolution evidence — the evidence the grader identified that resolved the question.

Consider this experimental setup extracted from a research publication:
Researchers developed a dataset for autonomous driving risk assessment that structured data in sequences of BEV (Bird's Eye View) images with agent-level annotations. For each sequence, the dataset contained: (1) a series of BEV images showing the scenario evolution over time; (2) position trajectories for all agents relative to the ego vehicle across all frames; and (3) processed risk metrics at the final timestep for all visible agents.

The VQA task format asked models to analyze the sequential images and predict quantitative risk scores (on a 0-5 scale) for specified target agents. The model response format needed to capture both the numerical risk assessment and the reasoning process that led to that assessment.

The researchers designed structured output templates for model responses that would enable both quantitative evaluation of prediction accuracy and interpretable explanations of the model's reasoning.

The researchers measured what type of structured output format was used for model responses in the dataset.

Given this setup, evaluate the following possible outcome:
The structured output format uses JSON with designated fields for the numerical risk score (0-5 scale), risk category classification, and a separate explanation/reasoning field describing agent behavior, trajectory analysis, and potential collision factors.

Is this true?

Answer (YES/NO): NO